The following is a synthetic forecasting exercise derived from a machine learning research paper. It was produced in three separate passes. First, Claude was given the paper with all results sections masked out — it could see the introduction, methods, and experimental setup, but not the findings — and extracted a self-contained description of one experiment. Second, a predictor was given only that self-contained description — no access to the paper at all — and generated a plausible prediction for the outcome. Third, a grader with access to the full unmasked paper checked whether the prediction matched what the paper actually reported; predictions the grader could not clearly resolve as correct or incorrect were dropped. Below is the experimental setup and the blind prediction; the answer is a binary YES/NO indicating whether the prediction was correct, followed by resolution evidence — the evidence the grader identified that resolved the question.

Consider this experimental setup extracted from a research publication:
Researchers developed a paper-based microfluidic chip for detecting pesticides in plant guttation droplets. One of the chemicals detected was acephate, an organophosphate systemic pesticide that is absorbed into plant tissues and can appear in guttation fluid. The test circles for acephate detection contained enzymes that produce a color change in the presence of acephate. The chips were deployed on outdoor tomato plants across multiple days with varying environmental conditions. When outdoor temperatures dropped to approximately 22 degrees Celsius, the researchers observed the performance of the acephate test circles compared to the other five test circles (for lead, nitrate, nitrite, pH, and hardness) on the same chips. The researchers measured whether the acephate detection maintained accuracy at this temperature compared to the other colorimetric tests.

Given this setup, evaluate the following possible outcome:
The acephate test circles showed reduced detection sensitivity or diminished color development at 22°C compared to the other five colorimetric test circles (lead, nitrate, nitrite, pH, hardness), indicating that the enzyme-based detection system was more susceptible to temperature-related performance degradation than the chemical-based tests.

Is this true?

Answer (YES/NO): NO